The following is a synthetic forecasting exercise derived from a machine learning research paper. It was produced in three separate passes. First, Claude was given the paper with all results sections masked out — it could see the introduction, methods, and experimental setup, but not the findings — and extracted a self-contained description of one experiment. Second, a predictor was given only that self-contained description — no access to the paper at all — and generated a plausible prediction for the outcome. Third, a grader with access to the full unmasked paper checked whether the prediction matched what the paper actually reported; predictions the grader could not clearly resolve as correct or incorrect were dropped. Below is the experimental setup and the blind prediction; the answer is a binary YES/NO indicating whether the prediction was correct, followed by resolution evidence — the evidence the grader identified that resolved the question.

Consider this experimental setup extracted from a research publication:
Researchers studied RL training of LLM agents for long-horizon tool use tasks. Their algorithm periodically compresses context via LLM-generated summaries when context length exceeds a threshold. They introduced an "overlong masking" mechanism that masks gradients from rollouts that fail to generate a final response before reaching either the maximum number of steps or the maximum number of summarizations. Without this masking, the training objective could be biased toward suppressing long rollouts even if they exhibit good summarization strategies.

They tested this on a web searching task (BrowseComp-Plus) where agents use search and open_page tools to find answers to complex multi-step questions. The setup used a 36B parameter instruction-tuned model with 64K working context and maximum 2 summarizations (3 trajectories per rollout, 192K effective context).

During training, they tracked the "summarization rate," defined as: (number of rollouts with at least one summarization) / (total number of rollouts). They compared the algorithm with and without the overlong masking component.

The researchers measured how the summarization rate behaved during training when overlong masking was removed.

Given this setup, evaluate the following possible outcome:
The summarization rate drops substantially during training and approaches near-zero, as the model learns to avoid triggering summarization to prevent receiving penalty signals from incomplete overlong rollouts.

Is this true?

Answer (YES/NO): YES